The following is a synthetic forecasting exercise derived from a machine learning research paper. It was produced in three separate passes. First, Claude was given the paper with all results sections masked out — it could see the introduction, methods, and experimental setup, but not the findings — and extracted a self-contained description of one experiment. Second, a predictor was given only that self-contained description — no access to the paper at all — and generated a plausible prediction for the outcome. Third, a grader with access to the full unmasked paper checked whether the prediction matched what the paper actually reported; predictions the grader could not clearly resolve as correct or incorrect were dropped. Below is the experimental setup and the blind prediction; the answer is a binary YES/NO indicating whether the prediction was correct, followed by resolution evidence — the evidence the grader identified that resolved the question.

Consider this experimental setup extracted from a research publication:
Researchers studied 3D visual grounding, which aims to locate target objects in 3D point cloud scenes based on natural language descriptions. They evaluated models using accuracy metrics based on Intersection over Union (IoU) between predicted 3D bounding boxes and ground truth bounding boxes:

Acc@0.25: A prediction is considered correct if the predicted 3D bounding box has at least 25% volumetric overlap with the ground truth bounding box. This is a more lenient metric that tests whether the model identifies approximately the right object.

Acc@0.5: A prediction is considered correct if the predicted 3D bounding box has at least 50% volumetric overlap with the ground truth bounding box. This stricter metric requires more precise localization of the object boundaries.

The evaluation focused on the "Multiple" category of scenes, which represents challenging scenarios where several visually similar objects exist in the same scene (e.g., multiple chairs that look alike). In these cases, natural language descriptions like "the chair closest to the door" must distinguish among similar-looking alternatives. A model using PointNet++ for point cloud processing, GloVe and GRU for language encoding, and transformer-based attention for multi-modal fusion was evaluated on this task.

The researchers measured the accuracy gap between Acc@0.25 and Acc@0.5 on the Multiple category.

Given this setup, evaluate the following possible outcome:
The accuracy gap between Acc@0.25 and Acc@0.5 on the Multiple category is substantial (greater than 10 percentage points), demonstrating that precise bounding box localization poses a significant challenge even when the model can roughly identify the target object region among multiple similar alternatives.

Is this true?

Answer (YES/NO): YES